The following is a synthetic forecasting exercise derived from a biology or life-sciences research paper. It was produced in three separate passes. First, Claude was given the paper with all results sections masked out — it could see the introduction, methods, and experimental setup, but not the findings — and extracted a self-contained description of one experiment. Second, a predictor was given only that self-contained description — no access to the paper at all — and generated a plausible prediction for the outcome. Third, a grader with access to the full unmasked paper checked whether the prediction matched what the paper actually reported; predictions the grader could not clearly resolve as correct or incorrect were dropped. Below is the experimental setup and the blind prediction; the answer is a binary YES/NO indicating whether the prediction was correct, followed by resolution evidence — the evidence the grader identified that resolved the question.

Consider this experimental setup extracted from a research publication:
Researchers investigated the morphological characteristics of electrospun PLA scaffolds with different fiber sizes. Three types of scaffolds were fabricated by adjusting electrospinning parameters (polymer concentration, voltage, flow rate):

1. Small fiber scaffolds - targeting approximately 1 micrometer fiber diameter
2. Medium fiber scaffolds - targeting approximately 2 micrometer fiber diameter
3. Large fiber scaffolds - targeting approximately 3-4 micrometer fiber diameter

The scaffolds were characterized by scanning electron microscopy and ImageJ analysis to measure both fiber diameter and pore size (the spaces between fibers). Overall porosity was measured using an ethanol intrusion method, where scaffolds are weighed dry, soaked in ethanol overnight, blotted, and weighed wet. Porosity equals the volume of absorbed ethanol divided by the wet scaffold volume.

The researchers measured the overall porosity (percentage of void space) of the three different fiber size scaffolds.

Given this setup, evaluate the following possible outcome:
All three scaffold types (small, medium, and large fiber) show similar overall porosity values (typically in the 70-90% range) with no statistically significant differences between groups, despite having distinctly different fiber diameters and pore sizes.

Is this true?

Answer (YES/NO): YES